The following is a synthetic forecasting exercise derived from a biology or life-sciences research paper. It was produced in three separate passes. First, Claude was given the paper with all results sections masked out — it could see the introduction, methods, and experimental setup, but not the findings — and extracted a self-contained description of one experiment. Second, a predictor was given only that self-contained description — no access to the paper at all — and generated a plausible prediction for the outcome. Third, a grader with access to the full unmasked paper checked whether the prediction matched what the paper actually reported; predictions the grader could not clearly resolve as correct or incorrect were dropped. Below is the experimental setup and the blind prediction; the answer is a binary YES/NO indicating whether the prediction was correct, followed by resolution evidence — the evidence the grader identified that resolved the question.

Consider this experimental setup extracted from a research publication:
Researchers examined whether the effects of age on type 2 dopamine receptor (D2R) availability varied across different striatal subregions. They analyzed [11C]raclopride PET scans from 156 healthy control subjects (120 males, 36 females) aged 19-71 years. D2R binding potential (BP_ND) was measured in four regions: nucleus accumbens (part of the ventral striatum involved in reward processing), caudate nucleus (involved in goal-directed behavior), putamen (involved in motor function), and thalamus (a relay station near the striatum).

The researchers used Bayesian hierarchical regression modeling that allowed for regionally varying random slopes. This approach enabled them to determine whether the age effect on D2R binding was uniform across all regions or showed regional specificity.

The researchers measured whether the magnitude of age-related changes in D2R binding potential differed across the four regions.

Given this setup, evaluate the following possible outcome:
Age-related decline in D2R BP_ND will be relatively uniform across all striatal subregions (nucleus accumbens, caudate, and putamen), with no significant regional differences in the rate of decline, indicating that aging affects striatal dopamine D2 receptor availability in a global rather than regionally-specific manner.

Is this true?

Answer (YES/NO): NO